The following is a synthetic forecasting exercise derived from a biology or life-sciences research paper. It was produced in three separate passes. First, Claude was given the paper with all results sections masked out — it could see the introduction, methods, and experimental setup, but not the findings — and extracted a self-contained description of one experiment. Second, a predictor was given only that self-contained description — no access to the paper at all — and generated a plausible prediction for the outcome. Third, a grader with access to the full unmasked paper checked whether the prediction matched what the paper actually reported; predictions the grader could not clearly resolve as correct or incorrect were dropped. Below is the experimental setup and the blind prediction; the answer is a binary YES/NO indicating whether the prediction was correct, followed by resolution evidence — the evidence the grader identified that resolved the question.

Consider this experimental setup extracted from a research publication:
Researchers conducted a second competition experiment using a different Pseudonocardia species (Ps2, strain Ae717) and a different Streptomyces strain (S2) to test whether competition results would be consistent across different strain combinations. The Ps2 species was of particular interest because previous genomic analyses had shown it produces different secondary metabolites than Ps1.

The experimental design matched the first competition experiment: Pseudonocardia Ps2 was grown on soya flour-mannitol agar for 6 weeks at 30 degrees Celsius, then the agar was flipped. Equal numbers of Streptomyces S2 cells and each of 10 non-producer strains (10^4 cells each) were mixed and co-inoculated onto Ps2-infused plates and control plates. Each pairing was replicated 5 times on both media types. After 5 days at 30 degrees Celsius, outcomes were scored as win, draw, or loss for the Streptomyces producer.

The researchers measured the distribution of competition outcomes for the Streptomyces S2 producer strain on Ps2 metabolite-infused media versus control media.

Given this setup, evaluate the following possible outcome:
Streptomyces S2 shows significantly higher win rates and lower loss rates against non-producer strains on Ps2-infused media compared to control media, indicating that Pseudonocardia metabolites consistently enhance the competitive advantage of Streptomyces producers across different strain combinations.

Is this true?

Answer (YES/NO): YES